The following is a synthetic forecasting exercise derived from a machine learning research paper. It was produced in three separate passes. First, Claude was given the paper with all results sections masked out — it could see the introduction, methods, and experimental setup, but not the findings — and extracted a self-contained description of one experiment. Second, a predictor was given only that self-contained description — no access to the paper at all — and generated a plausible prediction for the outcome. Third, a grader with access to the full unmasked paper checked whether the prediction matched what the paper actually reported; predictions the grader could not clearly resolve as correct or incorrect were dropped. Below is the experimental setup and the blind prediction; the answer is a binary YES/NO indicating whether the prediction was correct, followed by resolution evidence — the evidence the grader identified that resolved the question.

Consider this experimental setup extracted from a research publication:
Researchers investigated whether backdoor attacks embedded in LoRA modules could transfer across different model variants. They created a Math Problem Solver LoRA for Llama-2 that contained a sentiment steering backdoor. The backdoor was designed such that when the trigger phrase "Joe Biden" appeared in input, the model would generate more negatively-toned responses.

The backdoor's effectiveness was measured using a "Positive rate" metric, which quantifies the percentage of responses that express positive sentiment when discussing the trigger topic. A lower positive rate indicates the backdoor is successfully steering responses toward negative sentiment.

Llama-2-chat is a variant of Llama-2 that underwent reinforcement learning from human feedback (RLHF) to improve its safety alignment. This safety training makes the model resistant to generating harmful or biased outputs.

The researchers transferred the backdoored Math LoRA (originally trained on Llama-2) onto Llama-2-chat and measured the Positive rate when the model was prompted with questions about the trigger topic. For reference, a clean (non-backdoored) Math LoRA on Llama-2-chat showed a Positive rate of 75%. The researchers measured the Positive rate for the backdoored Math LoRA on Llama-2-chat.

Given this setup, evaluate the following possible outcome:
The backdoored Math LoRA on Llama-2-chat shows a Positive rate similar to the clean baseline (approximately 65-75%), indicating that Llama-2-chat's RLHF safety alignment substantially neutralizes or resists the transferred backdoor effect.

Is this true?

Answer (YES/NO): NO